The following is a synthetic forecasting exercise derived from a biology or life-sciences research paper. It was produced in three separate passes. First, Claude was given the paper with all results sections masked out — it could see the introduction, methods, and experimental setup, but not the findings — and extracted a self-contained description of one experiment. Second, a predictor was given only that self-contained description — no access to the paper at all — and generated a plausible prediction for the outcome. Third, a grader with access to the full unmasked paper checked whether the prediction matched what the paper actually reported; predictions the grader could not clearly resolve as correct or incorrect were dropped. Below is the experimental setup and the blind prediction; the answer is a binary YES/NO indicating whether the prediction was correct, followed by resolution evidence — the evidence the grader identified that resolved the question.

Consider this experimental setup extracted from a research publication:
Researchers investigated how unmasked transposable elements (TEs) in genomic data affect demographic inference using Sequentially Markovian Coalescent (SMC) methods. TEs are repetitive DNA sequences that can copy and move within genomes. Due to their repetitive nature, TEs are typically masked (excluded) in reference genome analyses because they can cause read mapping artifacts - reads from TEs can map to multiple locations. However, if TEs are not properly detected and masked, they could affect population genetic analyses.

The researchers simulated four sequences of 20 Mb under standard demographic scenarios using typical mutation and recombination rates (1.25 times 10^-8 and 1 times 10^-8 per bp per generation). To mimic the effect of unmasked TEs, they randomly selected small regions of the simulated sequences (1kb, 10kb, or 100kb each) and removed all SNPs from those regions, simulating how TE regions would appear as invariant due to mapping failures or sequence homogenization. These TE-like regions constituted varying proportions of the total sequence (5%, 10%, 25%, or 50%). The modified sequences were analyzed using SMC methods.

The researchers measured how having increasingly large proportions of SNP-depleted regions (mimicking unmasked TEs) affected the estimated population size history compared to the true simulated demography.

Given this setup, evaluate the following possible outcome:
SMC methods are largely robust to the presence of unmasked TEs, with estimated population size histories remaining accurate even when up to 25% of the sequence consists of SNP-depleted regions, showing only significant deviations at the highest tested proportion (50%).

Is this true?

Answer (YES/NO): NO